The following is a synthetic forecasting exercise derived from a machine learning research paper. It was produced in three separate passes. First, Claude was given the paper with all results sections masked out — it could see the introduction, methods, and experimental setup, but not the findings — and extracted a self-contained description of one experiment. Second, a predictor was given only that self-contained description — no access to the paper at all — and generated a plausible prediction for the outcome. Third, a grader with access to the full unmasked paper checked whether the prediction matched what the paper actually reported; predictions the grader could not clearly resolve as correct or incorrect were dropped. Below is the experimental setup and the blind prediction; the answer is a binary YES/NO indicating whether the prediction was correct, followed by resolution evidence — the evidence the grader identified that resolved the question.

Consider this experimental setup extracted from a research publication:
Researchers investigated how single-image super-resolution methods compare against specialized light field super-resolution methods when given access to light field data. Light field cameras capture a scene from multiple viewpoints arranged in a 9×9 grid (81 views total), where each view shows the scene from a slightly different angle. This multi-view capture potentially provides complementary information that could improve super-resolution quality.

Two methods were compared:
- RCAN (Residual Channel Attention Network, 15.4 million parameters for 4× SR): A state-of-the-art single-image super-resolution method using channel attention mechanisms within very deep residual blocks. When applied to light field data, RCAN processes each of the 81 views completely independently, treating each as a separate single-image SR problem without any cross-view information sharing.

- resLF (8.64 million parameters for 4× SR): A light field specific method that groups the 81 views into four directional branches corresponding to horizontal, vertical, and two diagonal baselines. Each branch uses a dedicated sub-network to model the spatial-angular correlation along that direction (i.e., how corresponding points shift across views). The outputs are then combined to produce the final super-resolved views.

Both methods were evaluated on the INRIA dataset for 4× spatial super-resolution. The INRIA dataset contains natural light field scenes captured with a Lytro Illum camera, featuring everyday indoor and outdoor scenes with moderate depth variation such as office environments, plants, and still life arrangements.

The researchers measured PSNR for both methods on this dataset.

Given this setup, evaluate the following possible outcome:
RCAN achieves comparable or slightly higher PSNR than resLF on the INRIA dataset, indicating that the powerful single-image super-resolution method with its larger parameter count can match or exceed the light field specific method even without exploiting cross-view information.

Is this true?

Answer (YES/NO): NO